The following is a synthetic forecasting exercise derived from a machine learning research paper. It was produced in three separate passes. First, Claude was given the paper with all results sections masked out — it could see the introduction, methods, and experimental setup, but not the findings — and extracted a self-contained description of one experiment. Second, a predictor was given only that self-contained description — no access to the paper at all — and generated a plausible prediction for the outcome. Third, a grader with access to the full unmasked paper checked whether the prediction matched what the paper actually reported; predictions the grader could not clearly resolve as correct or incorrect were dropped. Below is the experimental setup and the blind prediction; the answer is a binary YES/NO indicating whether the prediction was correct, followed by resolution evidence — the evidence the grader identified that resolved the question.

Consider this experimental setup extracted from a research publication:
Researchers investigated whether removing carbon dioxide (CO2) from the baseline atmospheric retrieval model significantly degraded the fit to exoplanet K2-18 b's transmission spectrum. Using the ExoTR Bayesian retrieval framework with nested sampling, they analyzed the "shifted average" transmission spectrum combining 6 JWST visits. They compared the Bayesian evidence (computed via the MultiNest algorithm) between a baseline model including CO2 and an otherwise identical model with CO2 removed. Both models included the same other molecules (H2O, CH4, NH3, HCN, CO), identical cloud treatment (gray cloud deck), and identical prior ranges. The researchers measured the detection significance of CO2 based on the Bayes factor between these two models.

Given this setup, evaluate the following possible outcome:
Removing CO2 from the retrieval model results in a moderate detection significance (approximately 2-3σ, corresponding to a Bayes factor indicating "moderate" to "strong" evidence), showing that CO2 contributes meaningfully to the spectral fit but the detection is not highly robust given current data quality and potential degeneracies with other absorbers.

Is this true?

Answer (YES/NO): NO